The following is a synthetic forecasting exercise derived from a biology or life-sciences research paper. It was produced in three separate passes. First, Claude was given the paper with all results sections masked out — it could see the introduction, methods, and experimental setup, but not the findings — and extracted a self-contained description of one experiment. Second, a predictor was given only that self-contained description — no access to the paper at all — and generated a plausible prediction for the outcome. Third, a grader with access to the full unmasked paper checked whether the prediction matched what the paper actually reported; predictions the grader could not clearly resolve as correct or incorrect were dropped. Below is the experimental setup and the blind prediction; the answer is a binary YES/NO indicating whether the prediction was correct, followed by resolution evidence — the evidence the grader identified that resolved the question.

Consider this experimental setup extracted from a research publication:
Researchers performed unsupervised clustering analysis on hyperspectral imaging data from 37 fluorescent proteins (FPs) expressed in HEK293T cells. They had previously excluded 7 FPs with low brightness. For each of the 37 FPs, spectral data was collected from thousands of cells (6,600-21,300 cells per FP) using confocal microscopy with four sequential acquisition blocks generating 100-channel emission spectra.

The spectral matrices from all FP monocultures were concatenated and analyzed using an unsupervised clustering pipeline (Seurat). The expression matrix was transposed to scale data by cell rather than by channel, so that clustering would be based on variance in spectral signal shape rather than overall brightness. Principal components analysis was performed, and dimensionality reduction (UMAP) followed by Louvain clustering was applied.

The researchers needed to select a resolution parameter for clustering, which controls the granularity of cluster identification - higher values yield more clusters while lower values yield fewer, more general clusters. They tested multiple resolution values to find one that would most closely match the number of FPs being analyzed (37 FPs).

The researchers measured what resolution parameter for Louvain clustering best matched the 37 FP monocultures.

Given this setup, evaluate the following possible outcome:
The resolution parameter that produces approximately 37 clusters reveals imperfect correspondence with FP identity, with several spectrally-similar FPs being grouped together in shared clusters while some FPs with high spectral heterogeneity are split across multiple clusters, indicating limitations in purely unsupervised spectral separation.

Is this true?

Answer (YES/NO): NO